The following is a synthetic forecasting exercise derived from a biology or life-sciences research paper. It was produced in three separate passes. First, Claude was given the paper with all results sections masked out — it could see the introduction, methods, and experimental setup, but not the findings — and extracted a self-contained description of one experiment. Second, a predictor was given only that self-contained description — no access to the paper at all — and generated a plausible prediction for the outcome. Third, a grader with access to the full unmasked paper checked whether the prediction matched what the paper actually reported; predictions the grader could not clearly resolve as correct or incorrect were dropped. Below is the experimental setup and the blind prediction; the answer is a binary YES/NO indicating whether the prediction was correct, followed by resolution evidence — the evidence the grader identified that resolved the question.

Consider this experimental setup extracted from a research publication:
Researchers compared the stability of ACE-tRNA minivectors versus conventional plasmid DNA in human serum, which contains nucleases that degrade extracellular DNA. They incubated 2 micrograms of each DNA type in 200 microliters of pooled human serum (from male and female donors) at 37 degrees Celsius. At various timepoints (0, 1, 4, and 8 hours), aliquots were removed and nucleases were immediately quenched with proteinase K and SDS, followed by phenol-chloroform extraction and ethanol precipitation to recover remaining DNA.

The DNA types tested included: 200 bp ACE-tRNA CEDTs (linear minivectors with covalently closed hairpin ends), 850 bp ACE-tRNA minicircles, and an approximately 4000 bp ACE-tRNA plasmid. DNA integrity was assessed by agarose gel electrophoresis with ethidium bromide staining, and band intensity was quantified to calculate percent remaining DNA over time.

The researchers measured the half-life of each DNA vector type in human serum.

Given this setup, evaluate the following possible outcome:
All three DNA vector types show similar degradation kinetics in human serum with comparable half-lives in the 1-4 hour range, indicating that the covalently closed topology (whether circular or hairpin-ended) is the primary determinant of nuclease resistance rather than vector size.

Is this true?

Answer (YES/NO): NO